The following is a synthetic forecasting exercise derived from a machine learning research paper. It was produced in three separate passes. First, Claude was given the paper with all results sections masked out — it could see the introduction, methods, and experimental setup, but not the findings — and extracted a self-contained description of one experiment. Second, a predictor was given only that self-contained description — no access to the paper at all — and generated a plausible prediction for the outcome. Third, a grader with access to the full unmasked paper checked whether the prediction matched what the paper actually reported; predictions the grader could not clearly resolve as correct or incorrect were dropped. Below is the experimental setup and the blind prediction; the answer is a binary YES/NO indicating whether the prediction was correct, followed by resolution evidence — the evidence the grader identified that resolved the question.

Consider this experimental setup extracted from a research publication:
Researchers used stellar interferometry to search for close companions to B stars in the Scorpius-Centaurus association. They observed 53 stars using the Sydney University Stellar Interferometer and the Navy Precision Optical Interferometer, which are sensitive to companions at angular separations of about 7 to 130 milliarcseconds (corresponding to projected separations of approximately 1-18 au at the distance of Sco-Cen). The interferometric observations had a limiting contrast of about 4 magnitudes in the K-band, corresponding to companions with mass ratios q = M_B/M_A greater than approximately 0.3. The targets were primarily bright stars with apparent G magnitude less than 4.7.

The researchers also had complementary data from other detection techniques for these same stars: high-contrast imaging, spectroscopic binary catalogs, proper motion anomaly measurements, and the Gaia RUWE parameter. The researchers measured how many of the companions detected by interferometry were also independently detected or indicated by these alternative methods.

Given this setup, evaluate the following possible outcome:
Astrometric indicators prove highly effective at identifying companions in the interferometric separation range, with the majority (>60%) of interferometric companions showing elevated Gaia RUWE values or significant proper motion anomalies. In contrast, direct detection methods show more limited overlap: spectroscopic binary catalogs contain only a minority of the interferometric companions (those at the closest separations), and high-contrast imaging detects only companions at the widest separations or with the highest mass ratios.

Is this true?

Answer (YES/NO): NO